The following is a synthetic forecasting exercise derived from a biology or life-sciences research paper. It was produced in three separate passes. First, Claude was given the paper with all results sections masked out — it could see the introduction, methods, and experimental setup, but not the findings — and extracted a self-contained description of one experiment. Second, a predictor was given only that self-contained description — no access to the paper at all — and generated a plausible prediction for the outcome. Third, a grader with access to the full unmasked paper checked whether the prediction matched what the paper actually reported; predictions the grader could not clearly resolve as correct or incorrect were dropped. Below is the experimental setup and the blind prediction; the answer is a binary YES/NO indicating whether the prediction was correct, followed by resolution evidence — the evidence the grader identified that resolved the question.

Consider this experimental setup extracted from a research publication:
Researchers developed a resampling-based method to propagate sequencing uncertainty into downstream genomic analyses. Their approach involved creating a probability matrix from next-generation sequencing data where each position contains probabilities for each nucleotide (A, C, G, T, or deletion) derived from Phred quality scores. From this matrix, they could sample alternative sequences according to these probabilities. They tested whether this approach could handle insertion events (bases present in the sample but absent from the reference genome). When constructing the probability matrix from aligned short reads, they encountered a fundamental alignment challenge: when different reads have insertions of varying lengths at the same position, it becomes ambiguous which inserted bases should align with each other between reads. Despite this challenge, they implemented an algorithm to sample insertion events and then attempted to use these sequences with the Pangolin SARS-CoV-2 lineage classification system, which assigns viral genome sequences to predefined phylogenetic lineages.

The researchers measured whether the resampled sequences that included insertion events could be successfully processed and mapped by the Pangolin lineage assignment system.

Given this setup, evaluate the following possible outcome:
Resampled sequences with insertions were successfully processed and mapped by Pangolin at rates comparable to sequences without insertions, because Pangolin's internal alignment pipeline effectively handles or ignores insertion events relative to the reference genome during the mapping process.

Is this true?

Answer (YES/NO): NO